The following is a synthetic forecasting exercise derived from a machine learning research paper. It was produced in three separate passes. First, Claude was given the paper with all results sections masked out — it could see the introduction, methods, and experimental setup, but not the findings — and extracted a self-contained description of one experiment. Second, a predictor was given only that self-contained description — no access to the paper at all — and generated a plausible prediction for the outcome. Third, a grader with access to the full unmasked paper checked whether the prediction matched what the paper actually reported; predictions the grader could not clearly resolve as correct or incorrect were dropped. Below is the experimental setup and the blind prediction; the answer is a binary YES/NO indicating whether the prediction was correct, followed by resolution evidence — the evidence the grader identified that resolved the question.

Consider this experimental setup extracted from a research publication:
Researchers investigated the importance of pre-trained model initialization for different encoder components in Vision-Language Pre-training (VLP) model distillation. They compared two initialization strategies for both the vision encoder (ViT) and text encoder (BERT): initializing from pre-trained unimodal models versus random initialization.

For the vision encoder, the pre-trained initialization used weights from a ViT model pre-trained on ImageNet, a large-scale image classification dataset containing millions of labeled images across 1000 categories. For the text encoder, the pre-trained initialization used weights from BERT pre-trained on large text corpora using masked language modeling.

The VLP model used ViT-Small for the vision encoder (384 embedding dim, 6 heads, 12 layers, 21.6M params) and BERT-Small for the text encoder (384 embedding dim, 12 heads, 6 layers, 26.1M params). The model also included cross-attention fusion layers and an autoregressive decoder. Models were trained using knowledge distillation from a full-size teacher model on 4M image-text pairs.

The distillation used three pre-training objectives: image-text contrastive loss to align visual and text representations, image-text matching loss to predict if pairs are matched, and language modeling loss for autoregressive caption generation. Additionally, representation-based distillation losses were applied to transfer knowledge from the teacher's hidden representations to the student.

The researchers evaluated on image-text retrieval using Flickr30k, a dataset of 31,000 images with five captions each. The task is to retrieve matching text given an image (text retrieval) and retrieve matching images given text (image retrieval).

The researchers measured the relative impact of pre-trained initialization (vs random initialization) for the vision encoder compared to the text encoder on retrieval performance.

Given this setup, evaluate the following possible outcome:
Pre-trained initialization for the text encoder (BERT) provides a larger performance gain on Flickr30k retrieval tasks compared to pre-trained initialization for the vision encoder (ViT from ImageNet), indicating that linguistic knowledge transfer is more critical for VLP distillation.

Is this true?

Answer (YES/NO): NO